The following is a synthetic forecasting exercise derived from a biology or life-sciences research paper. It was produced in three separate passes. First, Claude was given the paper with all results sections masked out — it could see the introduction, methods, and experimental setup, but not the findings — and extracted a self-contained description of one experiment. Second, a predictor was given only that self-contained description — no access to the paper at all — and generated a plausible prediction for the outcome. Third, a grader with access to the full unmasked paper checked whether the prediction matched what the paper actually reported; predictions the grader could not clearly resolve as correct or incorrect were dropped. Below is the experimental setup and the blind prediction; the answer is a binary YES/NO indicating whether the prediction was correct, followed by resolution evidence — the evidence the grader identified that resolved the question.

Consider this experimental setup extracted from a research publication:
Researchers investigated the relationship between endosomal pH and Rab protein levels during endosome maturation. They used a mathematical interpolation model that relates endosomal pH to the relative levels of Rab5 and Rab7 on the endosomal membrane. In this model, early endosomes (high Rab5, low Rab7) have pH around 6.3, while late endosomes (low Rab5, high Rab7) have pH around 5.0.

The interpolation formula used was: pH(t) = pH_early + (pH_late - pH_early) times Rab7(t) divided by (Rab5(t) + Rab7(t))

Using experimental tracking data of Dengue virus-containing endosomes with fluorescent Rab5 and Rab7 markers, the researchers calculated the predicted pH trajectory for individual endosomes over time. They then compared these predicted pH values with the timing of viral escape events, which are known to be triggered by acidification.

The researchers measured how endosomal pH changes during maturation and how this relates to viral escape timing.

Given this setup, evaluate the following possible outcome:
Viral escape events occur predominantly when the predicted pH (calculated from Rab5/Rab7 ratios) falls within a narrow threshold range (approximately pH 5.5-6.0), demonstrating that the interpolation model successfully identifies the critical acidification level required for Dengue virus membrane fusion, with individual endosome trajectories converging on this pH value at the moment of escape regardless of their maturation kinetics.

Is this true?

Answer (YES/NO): NO